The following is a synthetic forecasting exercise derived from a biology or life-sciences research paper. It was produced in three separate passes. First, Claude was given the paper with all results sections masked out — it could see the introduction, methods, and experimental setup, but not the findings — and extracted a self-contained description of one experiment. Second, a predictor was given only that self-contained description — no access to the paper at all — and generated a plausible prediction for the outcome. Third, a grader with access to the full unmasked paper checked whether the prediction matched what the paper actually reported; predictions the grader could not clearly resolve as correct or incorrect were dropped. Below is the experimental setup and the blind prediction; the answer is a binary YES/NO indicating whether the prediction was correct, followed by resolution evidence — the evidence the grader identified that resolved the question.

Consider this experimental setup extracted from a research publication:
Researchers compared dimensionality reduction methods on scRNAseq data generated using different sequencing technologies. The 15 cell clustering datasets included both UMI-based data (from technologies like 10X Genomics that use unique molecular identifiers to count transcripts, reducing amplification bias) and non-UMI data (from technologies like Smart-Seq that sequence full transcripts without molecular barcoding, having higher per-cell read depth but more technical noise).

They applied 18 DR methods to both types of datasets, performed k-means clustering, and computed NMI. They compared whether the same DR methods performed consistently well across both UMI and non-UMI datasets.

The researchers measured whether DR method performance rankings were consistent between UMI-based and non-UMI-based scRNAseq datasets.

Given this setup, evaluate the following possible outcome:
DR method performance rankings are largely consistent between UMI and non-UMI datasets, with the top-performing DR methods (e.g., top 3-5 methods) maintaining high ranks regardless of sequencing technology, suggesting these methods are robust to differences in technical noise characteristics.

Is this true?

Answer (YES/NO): NO